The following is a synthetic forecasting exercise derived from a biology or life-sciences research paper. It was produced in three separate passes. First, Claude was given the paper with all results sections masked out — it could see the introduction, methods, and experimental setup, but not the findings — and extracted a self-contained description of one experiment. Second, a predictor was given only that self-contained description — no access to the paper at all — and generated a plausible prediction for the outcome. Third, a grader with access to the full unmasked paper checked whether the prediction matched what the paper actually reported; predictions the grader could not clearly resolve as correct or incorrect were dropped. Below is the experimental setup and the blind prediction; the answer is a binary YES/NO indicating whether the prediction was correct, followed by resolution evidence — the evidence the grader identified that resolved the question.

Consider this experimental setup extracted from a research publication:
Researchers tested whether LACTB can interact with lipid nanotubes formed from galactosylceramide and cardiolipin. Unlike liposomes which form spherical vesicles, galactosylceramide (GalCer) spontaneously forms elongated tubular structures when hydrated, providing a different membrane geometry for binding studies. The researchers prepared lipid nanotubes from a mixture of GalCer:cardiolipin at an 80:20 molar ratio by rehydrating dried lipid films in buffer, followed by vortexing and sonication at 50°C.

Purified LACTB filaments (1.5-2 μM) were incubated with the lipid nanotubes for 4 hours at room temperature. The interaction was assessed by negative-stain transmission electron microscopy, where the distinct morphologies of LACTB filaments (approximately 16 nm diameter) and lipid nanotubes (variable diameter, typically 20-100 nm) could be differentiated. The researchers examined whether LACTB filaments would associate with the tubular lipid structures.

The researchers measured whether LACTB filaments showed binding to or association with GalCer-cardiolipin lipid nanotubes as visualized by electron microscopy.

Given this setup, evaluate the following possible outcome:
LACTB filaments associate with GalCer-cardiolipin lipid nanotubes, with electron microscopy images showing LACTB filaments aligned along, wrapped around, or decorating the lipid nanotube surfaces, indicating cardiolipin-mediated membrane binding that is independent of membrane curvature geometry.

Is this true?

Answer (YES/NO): NO